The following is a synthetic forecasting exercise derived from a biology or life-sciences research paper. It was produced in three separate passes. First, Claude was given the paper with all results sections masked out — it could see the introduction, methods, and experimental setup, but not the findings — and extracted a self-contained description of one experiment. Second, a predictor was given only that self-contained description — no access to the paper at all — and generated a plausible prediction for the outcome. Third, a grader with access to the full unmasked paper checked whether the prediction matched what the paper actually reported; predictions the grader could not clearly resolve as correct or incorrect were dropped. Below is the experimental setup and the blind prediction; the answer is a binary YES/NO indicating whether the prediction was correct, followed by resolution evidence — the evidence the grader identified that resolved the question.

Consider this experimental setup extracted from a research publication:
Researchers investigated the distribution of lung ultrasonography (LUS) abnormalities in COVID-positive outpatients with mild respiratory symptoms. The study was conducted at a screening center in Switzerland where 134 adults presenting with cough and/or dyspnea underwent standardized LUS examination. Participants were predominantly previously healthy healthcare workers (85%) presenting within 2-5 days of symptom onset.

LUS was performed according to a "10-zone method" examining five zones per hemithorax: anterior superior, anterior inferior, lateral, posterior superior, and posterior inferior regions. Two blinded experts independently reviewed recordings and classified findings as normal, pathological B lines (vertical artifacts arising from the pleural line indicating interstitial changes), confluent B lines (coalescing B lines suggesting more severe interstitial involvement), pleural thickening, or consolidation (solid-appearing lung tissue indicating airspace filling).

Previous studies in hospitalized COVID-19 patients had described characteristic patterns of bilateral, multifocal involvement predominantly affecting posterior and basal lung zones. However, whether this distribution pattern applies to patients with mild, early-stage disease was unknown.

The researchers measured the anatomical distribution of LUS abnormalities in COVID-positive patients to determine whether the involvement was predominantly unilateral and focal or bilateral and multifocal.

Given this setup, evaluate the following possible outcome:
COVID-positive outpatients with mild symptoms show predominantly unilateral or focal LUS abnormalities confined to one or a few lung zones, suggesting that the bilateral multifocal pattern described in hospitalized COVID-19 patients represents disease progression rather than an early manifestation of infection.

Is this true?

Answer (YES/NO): YES